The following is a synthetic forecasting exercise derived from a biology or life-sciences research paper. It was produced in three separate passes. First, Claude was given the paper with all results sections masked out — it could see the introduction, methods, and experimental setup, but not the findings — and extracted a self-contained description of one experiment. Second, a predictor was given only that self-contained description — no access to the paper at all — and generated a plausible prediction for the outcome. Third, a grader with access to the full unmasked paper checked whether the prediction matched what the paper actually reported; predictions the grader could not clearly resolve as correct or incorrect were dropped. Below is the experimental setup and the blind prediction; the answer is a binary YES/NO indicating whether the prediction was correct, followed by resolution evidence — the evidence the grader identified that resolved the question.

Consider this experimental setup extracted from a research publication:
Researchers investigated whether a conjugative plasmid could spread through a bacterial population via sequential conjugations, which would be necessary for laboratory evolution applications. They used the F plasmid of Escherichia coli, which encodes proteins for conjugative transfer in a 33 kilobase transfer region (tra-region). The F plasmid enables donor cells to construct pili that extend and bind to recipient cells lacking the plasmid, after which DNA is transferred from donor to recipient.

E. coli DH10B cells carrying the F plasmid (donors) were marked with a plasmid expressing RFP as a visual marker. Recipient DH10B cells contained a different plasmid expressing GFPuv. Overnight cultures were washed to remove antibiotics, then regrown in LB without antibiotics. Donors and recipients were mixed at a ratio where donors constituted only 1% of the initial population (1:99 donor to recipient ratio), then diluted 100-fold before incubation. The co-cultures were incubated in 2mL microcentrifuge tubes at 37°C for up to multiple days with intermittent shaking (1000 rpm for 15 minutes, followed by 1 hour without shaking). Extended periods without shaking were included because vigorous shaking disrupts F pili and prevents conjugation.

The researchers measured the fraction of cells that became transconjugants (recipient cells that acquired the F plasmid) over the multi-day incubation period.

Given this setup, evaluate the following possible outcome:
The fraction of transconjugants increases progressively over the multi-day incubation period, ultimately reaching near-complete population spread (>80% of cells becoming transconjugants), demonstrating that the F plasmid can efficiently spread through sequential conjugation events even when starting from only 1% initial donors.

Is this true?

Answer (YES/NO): YES